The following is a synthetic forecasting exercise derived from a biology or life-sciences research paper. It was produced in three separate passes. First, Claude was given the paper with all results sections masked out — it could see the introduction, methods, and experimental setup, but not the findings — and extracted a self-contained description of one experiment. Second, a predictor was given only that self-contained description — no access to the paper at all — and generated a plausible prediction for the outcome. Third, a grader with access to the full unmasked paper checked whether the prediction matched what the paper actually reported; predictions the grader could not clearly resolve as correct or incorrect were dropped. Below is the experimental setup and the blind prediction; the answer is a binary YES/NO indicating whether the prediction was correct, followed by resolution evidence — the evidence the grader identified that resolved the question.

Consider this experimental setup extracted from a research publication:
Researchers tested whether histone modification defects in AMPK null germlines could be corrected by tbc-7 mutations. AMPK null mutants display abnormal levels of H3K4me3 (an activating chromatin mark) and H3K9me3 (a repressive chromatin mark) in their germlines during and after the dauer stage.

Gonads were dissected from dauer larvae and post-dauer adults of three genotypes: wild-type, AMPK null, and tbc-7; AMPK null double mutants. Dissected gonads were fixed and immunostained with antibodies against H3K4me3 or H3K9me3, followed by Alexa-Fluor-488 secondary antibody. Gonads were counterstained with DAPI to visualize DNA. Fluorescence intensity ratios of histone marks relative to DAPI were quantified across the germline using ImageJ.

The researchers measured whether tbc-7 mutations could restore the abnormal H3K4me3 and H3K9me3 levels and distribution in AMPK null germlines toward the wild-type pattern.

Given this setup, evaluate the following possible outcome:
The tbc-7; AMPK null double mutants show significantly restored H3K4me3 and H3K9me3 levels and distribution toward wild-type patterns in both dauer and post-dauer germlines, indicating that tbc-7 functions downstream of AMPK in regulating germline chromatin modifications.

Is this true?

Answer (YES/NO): YES